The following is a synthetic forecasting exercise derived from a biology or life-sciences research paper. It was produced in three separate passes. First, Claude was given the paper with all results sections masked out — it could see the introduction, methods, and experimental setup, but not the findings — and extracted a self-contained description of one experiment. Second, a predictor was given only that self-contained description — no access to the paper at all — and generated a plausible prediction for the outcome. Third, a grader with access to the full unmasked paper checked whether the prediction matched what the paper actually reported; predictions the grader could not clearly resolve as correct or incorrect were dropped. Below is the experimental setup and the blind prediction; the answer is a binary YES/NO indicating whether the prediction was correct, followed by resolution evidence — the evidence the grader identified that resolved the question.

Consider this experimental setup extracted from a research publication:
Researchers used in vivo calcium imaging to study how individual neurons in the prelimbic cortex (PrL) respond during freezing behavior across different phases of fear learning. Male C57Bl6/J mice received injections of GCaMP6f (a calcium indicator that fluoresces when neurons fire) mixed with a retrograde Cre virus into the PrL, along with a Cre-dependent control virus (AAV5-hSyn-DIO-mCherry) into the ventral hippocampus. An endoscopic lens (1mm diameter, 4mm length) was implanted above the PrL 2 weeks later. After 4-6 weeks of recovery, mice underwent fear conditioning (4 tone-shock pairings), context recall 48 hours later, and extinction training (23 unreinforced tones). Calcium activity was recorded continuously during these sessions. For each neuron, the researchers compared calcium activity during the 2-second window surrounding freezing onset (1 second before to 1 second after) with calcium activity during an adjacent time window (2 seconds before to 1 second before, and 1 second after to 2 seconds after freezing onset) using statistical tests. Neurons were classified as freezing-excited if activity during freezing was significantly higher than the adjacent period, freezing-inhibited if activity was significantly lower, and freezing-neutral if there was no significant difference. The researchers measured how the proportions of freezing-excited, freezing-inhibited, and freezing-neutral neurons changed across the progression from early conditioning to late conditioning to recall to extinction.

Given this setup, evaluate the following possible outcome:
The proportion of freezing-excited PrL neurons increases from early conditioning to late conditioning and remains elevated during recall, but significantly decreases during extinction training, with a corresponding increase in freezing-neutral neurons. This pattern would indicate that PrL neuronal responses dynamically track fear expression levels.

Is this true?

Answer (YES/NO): NO